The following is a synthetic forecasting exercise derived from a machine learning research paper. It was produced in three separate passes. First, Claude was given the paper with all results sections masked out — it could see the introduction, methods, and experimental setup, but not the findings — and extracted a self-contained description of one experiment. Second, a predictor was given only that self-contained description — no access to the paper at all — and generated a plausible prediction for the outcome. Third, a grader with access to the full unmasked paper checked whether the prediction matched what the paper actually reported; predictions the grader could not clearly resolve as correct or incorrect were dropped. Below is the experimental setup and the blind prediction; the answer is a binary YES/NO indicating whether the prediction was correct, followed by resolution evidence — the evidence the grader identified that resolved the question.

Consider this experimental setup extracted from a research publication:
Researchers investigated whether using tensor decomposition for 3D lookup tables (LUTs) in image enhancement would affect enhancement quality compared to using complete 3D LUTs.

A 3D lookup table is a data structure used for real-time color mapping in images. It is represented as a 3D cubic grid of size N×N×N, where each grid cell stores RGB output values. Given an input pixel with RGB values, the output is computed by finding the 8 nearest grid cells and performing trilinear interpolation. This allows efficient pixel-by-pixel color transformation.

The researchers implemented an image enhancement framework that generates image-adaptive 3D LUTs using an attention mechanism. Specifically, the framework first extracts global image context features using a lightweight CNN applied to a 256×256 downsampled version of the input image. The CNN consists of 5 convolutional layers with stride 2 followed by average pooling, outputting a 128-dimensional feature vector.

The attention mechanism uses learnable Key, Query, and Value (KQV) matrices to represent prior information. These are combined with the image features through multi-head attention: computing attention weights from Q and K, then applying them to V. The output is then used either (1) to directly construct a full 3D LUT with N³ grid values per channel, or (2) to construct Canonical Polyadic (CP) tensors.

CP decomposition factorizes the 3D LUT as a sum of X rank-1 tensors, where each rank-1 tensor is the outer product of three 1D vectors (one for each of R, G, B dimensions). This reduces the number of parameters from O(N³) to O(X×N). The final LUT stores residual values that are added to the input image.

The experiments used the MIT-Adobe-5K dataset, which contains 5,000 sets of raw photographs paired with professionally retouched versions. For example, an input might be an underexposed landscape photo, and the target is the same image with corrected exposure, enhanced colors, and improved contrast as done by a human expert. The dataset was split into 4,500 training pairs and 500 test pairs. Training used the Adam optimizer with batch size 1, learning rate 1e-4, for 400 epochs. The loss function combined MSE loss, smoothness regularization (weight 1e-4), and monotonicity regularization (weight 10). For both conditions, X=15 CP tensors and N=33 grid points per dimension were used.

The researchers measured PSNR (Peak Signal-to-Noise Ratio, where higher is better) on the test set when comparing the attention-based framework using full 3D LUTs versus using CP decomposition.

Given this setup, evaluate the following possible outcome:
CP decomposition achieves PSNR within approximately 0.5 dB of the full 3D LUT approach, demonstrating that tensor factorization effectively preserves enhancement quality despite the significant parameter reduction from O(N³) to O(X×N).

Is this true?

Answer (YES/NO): YES